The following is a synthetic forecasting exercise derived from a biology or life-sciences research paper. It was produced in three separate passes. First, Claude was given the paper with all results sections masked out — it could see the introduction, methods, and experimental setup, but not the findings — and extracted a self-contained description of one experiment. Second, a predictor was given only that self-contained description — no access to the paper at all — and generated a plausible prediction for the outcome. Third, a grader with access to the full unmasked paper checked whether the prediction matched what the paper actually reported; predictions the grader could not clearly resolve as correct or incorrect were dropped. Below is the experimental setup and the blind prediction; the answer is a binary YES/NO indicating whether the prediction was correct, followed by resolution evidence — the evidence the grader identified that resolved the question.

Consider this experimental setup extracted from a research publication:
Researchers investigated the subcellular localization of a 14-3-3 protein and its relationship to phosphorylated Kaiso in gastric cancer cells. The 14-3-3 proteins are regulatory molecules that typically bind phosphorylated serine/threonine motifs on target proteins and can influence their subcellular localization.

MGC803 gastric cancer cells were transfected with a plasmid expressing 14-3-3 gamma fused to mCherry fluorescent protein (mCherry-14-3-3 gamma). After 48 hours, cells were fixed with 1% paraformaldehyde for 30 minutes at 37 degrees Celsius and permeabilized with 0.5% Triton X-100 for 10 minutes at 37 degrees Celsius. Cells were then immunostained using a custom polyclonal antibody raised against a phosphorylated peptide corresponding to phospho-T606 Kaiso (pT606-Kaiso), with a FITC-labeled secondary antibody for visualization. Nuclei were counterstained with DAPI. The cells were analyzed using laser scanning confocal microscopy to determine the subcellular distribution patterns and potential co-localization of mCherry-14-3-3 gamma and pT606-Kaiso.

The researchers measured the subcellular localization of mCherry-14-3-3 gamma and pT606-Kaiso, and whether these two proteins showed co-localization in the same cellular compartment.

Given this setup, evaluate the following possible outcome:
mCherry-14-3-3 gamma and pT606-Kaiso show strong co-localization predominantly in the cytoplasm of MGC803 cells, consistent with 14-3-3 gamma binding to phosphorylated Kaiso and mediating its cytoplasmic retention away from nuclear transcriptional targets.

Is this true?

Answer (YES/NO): YES